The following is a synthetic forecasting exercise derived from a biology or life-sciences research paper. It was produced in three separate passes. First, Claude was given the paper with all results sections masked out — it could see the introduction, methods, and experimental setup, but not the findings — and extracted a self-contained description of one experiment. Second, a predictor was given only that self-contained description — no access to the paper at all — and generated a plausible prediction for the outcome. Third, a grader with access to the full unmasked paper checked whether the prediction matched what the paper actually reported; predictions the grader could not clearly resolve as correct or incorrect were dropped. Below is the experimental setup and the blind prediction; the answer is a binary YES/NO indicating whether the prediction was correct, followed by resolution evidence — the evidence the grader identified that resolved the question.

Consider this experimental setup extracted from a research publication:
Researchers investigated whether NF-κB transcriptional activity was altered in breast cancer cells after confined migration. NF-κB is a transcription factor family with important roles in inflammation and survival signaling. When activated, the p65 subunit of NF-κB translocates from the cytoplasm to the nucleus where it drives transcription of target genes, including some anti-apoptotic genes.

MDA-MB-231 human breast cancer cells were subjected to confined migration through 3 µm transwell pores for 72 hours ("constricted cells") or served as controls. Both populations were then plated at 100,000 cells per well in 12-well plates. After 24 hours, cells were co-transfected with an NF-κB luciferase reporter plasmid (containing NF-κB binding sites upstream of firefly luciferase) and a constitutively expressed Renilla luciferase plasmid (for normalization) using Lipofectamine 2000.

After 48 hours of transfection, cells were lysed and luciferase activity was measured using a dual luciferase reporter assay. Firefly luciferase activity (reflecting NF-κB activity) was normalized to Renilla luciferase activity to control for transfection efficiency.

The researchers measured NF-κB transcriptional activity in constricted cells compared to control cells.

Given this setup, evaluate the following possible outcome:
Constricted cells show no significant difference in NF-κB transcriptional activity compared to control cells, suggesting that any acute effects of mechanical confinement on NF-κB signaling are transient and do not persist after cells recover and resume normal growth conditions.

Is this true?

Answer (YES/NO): NO